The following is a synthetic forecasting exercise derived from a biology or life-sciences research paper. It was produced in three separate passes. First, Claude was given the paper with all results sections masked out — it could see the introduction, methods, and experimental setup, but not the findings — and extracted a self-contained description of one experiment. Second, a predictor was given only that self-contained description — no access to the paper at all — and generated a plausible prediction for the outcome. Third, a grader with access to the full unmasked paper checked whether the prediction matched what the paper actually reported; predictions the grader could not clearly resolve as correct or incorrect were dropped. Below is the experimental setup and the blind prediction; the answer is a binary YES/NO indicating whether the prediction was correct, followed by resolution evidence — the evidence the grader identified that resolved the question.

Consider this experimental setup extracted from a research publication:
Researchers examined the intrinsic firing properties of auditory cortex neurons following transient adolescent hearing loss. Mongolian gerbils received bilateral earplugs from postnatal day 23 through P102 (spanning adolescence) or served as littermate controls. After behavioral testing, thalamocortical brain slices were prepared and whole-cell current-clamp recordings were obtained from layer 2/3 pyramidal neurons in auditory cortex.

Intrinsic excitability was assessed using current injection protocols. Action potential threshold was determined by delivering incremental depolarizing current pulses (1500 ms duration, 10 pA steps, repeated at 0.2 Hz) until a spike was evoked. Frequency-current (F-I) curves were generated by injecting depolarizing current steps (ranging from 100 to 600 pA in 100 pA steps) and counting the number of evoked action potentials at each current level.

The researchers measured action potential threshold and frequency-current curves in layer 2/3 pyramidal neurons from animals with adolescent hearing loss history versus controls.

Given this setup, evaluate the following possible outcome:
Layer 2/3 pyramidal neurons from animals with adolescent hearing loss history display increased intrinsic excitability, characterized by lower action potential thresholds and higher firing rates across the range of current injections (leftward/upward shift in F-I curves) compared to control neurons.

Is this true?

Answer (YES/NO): NO